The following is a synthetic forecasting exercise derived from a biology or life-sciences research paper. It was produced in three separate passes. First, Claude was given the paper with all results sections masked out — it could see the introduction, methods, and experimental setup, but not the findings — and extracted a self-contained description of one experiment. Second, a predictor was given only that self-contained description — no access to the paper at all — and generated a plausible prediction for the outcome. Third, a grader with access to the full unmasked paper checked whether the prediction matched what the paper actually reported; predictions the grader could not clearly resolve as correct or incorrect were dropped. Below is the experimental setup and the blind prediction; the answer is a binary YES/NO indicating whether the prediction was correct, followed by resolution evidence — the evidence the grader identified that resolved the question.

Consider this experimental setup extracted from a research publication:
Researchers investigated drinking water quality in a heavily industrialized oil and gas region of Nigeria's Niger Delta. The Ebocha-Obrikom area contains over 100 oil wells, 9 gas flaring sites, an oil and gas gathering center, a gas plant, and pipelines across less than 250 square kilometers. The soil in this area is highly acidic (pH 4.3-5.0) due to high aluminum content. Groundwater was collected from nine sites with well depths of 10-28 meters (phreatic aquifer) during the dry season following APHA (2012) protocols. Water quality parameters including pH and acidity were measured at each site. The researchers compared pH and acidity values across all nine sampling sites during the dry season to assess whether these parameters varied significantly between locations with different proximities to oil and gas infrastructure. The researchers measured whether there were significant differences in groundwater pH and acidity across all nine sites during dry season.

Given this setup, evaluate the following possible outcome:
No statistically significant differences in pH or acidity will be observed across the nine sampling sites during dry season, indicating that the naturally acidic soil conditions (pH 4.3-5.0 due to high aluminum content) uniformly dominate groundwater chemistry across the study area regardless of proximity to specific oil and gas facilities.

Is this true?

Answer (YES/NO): YES